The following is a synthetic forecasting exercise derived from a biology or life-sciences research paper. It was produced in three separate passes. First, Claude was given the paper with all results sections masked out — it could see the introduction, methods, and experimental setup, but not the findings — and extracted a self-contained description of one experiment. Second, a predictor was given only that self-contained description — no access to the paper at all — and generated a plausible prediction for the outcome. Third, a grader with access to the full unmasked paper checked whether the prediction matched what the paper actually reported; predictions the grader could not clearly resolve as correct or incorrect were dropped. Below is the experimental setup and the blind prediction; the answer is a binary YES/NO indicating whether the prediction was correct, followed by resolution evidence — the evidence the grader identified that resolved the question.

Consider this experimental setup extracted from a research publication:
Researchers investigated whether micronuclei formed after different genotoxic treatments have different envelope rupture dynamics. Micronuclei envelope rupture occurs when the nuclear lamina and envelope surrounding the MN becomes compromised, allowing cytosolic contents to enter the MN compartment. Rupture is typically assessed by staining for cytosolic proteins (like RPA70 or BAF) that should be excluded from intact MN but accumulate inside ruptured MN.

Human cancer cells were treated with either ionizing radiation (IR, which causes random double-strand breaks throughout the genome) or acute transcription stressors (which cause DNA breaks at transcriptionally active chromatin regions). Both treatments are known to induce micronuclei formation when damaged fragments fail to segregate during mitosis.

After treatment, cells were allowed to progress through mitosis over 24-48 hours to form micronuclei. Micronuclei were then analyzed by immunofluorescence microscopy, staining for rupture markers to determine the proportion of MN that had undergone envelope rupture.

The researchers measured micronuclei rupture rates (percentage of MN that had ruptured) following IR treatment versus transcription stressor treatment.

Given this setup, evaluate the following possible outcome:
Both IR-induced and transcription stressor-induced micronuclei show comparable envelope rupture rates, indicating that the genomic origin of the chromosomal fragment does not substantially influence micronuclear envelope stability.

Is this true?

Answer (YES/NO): YES